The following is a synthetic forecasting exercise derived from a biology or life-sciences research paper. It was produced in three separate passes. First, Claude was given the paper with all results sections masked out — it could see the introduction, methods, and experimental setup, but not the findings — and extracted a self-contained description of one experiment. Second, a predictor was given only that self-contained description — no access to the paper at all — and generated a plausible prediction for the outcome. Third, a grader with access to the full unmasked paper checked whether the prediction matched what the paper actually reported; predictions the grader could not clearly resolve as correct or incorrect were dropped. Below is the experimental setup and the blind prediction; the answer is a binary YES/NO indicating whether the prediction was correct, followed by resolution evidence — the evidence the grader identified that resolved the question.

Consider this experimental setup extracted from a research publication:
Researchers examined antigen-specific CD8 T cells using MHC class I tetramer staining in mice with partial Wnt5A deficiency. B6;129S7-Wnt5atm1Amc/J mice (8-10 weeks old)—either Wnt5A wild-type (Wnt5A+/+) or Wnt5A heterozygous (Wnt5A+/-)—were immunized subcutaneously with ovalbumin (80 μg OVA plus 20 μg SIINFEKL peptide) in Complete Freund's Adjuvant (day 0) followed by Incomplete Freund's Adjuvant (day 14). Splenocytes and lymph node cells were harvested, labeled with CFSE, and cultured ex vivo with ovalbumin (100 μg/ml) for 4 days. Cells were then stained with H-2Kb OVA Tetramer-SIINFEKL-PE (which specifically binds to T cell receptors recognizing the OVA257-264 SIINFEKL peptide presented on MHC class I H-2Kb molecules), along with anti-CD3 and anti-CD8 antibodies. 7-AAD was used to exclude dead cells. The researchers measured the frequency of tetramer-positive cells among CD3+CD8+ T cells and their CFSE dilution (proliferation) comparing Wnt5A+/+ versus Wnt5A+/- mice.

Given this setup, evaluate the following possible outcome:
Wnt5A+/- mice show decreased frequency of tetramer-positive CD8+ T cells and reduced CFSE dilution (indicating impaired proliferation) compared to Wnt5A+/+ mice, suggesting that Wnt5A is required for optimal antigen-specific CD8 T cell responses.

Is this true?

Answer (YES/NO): YES